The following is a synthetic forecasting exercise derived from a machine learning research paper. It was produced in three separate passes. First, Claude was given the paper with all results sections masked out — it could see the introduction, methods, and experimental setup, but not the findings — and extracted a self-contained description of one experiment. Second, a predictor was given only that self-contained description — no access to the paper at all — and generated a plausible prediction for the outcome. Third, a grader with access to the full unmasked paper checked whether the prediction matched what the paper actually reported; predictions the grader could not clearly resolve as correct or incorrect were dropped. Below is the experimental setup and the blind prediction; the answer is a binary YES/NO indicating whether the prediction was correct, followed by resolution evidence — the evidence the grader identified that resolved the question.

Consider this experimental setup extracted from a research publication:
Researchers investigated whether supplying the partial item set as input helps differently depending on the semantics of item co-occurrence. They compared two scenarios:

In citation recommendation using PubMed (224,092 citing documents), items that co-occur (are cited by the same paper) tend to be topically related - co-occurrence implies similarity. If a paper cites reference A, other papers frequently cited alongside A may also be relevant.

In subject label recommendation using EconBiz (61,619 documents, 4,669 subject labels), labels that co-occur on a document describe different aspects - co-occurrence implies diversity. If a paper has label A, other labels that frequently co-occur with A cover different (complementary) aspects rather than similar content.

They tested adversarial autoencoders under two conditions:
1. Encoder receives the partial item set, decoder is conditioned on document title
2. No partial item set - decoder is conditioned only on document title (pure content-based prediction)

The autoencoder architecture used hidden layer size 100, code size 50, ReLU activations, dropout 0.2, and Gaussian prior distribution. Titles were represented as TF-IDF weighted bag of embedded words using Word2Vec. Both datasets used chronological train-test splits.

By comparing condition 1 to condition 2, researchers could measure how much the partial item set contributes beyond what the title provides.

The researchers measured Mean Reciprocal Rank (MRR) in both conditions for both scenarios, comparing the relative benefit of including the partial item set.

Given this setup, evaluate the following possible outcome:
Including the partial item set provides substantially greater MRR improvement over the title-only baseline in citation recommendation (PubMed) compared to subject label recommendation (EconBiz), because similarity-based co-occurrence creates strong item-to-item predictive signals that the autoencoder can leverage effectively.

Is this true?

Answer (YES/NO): YES